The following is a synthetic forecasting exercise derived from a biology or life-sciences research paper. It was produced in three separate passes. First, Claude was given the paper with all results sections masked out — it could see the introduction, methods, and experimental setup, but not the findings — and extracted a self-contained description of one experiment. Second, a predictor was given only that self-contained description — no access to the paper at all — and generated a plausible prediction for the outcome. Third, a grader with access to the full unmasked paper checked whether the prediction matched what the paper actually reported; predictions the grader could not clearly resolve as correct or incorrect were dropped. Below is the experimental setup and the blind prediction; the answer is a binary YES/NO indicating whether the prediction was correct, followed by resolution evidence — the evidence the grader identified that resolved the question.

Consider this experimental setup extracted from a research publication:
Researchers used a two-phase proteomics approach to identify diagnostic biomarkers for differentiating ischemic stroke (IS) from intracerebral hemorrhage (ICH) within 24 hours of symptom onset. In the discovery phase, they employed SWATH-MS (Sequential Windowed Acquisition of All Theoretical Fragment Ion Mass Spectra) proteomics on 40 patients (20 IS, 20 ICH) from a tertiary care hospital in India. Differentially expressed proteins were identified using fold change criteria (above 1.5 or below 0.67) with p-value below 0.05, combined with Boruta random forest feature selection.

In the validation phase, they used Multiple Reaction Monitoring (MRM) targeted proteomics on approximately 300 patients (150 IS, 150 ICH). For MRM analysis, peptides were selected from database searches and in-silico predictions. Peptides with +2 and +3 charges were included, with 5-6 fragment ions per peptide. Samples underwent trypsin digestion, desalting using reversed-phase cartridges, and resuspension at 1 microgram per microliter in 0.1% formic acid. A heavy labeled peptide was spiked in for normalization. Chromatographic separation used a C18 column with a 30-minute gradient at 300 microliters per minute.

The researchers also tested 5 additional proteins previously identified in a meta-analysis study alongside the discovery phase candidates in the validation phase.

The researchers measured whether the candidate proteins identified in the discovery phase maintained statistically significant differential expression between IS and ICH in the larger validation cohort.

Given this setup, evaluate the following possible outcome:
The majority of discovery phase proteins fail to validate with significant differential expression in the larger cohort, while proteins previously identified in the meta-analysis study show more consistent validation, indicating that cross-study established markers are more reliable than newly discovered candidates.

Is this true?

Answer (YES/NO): NO